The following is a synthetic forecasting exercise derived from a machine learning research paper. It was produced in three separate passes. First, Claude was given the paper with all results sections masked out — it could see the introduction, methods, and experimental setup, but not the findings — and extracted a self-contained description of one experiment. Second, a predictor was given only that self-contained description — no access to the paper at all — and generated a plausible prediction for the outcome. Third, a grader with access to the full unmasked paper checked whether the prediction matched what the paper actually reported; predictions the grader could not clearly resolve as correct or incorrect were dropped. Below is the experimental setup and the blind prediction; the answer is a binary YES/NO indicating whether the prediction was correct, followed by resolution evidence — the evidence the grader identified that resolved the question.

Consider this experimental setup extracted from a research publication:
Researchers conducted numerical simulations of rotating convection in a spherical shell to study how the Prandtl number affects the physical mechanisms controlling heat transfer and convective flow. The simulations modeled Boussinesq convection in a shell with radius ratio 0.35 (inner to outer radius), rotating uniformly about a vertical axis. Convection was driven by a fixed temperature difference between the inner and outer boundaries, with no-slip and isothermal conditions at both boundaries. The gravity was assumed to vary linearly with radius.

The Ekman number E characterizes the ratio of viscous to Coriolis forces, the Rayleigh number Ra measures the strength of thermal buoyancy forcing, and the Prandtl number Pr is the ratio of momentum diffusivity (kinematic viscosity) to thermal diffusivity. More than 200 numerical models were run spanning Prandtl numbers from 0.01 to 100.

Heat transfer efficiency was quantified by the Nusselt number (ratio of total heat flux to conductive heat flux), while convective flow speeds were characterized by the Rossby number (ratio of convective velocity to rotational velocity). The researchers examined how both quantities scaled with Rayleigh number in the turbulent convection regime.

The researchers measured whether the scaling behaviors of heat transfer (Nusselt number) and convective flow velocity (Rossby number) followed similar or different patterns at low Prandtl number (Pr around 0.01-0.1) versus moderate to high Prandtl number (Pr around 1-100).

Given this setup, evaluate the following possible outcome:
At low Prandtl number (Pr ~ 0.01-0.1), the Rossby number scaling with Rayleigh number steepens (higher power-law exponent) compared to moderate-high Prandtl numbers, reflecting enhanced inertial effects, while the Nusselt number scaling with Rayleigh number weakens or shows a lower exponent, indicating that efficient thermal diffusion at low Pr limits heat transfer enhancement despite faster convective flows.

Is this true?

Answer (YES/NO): NO